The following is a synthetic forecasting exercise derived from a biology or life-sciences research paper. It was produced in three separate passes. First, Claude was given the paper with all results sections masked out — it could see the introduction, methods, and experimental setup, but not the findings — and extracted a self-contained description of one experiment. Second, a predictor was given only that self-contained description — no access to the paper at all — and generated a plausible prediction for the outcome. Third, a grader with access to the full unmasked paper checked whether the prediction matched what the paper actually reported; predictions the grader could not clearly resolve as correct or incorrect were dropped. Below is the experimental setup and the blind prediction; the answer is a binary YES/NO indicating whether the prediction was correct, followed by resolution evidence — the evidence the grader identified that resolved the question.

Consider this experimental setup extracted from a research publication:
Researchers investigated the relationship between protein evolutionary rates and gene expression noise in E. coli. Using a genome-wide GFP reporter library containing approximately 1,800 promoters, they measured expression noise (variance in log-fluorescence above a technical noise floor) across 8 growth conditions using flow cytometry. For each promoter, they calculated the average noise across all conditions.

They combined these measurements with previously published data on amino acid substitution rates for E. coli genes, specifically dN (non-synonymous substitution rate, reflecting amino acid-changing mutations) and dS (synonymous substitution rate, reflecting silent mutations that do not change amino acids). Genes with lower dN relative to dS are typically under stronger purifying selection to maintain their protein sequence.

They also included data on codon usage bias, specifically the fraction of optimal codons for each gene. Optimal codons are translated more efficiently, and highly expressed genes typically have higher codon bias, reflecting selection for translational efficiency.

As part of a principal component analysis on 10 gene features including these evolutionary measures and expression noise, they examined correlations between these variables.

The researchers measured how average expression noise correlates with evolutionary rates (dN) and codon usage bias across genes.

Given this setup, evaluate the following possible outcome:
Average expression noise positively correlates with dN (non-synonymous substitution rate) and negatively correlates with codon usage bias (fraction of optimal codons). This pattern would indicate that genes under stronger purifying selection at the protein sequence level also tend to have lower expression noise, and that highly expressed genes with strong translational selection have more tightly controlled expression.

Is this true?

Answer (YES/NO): NO